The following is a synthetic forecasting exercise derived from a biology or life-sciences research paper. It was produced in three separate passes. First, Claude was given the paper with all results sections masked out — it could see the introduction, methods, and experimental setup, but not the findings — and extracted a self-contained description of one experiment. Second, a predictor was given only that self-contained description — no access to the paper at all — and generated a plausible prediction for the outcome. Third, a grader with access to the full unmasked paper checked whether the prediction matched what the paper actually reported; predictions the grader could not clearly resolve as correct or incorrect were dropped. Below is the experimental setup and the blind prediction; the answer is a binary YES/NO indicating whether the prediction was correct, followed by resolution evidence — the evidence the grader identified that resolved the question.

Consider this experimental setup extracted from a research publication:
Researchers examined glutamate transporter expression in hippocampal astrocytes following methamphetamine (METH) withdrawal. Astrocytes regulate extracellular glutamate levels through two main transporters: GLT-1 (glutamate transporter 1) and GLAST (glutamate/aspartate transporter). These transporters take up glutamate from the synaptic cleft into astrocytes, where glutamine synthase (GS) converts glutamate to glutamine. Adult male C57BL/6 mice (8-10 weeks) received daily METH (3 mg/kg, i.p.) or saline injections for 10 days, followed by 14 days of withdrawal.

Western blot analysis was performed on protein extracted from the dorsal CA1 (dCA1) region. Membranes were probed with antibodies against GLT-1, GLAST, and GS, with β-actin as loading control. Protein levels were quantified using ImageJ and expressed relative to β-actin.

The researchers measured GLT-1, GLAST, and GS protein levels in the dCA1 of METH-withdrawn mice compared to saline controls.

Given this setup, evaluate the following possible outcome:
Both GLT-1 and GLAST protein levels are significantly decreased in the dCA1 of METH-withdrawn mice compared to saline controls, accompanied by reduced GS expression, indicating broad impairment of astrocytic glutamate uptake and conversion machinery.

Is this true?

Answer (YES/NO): YES